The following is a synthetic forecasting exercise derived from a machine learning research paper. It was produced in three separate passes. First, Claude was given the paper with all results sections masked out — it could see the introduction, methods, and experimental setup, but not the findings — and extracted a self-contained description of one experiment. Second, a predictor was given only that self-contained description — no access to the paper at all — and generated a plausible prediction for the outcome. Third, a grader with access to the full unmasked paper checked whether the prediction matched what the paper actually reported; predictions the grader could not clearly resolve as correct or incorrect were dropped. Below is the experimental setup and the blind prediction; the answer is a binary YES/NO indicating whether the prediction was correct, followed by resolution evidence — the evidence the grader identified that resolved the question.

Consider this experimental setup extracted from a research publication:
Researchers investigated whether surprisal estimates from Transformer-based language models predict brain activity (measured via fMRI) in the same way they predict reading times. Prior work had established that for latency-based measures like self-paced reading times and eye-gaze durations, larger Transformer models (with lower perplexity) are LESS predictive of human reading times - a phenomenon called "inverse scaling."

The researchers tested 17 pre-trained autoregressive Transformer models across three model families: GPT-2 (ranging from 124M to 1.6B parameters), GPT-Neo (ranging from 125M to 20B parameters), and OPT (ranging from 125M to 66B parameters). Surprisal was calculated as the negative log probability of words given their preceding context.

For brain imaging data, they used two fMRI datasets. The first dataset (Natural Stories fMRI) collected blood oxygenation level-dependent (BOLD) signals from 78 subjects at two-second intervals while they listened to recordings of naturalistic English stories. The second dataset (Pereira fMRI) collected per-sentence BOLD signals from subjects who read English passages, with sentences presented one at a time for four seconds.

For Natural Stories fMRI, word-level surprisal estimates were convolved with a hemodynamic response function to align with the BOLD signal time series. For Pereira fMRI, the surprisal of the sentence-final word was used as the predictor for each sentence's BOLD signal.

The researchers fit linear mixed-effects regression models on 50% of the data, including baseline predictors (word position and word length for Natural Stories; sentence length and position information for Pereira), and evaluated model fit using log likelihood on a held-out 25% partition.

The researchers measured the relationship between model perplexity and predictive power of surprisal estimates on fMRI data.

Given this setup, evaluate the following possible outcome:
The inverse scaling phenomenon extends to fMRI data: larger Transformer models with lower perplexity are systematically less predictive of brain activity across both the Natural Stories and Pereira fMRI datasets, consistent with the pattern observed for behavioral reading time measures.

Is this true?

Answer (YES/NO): NO